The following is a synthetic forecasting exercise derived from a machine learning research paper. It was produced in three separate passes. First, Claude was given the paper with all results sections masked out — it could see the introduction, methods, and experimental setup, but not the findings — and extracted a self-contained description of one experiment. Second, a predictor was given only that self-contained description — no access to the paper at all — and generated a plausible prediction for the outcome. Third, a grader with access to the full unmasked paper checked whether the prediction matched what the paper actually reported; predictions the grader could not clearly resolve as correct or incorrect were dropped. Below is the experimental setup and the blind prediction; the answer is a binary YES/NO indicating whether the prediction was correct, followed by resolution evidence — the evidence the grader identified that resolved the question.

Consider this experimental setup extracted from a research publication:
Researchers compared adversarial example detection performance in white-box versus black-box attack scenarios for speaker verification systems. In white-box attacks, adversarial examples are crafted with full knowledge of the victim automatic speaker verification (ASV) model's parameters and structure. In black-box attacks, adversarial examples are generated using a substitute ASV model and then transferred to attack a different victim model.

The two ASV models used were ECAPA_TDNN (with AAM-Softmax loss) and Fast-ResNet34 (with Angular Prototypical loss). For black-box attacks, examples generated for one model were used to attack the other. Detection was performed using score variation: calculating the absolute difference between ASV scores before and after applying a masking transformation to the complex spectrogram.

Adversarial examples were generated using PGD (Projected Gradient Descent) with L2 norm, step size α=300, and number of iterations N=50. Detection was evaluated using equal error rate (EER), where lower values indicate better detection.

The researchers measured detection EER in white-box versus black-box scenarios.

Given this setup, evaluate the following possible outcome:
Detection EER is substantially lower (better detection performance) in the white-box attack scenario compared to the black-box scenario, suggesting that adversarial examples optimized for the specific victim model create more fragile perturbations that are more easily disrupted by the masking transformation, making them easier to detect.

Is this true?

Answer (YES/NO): YES